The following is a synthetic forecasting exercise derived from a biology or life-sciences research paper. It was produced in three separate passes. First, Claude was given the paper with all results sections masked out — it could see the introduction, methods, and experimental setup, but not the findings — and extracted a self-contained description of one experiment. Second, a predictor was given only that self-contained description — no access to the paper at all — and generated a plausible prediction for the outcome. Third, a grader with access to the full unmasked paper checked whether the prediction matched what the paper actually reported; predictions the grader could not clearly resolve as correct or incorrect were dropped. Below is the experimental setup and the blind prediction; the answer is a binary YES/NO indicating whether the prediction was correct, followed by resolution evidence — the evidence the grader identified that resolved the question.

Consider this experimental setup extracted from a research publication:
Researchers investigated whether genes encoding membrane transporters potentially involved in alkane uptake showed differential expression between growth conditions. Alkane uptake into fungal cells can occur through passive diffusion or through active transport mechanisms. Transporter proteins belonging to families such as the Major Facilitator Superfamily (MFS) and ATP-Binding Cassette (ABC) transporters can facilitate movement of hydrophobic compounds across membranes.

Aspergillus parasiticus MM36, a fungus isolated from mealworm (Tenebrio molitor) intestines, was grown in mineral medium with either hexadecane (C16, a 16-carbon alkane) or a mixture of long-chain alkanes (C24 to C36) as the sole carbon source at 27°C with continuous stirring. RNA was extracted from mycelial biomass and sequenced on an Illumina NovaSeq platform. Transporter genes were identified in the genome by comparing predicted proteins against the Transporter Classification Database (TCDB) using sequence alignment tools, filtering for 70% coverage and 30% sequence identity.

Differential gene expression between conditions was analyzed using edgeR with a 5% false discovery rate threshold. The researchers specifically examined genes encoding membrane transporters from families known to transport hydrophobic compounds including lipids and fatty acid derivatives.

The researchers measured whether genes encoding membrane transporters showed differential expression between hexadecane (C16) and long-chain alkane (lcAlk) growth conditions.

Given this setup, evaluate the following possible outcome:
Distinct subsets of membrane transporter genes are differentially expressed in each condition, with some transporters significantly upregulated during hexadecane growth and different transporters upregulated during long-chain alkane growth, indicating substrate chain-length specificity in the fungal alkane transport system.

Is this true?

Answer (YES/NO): NO